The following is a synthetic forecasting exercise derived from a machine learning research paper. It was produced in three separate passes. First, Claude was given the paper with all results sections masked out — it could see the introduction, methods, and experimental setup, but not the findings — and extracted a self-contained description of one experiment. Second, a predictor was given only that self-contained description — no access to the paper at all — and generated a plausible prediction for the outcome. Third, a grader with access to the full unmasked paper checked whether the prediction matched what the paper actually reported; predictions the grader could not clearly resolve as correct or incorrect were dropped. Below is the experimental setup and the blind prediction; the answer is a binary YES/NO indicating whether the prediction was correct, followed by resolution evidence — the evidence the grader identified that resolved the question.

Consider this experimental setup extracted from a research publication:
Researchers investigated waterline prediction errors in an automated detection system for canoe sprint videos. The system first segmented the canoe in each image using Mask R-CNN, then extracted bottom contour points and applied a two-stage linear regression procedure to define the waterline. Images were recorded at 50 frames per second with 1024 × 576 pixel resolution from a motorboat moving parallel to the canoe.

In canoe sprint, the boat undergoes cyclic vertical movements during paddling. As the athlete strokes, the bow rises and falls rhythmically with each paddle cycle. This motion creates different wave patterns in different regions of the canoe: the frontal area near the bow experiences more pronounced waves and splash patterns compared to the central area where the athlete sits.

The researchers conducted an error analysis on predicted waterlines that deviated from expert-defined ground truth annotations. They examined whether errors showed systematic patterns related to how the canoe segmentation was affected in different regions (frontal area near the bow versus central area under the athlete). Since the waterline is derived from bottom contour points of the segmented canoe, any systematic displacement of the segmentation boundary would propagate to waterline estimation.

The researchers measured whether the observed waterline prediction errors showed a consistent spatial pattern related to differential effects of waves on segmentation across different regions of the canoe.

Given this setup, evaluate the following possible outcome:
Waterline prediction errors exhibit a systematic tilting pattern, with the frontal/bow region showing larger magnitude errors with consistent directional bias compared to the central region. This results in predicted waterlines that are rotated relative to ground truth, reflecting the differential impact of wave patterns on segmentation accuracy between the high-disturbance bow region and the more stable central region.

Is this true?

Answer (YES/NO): YES